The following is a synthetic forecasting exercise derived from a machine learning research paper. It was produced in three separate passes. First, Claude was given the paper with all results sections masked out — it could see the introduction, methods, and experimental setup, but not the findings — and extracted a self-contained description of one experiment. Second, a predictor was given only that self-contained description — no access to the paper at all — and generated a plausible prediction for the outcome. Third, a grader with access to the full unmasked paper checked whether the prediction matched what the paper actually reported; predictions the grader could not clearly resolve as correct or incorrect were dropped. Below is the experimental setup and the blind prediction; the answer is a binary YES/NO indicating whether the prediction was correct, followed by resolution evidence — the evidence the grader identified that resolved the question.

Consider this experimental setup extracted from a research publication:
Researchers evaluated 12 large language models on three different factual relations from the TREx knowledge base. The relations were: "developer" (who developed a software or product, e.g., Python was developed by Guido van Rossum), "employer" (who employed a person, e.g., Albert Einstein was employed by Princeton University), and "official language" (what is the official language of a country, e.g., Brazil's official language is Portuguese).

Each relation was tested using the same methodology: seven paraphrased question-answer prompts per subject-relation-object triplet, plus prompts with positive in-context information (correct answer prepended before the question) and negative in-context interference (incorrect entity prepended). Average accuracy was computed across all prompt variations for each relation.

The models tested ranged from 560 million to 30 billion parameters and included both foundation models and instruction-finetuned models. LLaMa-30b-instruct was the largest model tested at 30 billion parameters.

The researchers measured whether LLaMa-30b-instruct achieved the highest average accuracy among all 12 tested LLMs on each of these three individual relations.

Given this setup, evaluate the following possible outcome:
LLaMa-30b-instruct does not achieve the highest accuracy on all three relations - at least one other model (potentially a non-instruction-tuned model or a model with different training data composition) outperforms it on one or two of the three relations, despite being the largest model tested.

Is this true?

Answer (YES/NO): YES